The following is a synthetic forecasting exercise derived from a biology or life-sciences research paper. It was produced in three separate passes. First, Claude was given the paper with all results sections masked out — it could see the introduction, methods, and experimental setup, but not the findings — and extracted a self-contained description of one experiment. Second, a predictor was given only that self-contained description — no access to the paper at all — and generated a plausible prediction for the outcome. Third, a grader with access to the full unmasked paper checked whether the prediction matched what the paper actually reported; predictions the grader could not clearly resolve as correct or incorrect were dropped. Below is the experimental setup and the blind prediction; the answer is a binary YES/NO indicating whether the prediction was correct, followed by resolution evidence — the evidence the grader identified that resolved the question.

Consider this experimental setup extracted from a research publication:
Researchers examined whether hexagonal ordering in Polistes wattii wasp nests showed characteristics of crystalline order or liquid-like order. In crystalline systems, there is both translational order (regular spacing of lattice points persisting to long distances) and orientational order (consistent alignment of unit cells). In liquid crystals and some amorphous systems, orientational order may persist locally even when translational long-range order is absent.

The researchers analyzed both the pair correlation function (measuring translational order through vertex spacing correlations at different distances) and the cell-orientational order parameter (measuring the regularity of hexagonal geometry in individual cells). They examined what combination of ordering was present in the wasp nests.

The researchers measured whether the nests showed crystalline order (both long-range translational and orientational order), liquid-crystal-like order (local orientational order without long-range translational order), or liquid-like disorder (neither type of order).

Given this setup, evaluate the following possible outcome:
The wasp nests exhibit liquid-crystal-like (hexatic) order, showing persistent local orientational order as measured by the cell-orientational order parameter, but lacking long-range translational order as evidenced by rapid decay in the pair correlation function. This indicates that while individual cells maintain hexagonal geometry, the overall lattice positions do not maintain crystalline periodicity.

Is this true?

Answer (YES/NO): YES